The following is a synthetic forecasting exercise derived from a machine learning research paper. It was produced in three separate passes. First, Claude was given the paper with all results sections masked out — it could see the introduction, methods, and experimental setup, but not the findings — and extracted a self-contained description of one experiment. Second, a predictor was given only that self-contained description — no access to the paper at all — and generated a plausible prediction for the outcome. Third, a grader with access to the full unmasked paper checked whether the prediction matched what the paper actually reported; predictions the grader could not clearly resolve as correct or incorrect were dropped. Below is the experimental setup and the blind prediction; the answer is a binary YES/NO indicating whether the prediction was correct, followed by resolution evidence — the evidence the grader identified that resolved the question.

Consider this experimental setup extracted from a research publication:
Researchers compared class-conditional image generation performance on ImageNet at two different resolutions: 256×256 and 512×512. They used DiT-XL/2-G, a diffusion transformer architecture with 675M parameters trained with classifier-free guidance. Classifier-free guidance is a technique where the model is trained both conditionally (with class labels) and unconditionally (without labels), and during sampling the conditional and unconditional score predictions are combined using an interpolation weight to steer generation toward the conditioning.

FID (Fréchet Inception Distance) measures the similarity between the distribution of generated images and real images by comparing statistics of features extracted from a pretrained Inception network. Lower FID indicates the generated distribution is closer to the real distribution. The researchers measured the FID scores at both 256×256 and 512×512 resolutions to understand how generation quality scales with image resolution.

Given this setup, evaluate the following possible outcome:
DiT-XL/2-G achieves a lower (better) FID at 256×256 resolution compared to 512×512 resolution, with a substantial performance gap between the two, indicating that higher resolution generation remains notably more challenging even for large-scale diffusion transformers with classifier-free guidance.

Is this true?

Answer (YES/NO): YES